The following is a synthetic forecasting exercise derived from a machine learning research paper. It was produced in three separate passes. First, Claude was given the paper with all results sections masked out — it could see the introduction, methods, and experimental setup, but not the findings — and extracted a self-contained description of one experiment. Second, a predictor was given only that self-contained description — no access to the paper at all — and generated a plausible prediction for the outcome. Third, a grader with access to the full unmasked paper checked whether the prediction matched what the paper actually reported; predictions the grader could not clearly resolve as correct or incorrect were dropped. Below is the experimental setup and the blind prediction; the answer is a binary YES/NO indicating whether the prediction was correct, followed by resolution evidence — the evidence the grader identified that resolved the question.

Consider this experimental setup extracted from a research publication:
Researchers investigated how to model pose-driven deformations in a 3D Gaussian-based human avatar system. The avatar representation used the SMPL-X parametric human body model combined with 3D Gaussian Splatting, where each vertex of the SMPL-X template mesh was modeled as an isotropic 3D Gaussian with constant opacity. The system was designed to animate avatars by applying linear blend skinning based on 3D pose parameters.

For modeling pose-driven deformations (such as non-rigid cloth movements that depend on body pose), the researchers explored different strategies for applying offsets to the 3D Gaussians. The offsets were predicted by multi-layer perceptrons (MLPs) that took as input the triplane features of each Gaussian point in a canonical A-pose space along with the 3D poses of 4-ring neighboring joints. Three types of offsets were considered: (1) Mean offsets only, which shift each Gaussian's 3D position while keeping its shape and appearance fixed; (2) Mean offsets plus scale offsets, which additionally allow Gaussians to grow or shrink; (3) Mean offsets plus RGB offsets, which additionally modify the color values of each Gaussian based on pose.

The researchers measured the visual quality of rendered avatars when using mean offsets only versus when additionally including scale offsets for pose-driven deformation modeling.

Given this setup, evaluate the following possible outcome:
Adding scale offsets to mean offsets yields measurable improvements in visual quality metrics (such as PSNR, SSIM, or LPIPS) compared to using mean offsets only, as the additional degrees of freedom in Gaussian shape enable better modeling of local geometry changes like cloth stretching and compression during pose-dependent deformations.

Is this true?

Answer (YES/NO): NO